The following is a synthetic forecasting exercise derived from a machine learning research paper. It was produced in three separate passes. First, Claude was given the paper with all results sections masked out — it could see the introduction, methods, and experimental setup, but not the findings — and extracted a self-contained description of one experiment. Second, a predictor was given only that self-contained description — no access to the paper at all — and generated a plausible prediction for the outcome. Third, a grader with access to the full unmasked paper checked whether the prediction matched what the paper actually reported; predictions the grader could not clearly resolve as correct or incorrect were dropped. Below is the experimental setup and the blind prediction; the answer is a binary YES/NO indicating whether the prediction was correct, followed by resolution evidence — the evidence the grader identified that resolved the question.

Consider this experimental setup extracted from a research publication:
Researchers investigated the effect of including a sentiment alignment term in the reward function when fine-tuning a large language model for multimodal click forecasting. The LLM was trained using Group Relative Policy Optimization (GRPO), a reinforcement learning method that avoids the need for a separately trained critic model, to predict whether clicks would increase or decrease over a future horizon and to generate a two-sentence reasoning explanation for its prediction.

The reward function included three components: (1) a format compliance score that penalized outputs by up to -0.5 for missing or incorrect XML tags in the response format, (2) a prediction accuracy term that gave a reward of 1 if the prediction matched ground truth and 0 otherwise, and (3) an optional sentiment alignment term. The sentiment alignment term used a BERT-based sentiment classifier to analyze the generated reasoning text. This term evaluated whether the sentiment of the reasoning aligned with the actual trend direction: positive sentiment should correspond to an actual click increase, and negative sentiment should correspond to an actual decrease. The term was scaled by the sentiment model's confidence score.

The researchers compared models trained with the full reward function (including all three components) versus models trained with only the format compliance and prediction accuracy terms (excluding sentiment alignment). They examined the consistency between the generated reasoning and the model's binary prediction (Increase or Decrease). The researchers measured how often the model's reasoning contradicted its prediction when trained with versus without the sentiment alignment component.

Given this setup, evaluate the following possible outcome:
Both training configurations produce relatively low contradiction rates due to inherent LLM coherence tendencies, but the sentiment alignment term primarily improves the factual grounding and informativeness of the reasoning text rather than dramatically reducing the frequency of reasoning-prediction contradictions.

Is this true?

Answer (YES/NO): NO